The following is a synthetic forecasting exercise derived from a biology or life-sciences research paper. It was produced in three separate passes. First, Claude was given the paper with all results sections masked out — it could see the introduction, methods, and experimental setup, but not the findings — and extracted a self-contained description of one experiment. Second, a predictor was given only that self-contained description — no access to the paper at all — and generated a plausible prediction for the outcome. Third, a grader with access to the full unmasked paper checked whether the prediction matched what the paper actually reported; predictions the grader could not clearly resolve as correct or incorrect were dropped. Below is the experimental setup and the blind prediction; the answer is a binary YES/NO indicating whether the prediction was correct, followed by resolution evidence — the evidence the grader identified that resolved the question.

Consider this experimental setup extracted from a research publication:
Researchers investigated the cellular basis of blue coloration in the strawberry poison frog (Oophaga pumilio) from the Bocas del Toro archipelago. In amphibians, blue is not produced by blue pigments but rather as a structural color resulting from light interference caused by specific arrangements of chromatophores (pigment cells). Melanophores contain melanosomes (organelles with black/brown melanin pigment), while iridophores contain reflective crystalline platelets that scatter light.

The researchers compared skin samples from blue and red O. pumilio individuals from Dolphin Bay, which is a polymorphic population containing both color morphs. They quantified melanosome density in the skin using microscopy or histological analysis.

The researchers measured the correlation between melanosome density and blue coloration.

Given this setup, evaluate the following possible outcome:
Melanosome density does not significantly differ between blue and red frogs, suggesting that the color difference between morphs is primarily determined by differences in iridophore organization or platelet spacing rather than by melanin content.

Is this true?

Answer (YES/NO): NO